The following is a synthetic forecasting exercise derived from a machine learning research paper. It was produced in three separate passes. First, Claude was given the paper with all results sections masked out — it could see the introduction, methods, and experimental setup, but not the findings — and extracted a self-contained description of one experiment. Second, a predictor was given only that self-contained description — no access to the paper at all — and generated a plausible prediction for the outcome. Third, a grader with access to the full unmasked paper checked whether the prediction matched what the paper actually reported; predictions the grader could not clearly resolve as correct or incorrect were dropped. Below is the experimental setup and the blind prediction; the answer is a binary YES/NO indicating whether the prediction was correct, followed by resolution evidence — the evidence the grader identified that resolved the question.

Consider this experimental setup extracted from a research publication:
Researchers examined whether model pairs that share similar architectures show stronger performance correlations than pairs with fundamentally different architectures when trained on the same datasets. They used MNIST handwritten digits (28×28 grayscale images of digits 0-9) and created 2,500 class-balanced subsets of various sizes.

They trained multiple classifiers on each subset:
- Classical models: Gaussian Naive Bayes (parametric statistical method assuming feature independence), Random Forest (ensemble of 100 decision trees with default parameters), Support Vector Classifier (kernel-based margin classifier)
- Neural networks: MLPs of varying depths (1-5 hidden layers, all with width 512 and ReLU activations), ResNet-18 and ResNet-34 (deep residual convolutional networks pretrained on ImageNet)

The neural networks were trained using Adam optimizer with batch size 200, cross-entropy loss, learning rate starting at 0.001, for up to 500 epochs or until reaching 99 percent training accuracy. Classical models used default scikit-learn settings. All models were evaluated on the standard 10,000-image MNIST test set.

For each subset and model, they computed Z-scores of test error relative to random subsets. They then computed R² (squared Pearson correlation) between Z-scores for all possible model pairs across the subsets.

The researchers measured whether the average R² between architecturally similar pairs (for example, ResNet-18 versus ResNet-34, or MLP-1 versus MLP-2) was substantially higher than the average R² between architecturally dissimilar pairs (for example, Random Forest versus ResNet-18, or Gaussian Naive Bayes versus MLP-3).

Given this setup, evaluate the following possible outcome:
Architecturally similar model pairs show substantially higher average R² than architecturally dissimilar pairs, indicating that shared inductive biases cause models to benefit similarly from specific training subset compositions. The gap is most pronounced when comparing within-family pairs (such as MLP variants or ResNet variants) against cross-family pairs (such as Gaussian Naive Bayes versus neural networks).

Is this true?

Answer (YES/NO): NO